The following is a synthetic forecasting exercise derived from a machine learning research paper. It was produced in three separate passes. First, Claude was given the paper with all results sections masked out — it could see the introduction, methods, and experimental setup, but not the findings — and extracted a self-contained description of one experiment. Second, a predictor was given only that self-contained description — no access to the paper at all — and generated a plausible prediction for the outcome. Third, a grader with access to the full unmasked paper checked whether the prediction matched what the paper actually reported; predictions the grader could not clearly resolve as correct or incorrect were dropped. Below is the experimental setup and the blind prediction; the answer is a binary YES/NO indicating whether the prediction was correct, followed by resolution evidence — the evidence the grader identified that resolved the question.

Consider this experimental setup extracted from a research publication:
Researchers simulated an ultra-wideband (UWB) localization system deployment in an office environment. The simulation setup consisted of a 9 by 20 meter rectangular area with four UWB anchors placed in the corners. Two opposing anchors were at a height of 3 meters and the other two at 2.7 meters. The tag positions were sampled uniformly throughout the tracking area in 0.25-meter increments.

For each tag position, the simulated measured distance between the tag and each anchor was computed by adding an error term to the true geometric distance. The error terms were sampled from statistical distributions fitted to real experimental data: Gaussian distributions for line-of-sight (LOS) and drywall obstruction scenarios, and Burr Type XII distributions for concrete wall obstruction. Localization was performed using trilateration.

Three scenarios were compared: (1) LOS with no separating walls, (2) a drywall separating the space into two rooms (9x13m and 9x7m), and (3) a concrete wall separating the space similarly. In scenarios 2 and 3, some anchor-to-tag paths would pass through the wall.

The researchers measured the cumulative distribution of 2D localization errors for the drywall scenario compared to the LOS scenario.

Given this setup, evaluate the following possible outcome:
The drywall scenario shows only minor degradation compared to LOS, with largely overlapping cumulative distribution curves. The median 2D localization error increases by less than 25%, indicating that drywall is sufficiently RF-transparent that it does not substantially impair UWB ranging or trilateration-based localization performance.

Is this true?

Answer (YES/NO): YES